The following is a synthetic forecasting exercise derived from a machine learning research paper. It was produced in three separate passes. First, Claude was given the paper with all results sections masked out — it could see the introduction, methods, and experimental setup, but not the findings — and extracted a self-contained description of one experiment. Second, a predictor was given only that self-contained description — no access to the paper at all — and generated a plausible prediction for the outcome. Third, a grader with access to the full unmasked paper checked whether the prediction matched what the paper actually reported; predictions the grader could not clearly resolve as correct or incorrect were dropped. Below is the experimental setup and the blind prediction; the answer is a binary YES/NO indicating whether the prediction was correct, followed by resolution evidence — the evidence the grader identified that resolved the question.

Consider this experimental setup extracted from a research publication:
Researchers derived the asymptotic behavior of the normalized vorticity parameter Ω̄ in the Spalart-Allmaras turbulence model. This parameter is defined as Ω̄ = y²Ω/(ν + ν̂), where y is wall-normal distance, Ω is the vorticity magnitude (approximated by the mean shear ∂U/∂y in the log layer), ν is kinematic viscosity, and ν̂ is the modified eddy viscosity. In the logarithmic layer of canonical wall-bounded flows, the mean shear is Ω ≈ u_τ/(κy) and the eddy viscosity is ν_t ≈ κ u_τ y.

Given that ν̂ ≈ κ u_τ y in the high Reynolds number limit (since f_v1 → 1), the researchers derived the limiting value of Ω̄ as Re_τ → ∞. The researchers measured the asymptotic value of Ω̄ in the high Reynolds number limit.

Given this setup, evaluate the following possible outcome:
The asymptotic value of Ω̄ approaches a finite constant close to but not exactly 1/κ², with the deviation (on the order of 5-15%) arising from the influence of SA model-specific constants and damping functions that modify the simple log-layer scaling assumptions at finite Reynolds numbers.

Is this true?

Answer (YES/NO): NO